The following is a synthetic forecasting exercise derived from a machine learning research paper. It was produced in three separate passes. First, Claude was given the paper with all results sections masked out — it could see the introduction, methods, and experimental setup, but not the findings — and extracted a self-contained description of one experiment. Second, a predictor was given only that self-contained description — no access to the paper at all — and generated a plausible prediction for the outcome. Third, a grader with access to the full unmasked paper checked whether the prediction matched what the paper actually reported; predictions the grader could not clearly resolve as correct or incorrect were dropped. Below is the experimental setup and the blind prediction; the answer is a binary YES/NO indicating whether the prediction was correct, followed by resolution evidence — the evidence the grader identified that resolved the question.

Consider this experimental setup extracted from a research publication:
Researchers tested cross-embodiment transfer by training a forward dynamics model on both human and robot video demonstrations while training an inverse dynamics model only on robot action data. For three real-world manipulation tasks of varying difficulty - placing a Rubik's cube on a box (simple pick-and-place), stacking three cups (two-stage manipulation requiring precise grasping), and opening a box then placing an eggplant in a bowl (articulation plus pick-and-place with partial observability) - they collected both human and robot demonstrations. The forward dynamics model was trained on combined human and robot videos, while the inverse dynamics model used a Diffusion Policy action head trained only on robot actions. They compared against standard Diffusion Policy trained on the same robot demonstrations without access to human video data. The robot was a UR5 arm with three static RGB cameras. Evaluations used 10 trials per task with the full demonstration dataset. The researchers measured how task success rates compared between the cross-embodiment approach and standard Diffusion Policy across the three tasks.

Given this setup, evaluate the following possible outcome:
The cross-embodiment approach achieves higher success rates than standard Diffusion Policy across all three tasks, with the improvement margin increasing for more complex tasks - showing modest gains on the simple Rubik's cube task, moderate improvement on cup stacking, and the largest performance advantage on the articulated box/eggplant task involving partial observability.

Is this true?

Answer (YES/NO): YES